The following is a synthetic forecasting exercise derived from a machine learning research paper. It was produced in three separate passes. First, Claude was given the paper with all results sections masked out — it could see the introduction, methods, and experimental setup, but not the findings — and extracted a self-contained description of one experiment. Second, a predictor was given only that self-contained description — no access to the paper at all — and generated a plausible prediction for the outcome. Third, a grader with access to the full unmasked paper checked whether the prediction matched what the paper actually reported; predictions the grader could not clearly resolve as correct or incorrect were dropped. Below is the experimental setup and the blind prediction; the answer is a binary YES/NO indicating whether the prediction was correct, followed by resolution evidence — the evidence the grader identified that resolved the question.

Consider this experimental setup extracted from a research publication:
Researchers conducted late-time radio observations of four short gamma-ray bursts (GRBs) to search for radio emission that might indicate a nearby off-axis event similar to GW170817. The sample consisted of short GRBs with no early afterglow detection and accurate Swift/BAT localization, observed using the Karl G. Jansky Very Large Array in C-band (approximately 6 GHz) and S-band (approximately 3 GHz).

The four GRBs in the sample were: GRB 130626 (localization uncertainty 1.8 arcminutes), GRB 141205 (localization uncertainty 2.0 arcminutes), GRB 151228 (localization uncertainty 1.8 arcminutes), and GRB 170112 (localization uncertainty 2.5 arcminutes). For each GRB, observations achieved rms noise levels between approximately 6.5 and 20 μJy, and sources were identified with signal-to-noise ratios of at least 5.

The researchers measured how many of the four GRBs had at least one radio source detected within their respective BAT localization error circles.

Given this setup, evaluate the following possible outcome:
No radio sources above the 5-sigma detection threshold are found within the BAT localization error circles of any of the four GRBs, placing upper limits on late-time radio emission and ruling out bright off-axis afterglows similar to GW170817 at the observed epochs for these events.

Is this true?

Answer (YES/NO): NO